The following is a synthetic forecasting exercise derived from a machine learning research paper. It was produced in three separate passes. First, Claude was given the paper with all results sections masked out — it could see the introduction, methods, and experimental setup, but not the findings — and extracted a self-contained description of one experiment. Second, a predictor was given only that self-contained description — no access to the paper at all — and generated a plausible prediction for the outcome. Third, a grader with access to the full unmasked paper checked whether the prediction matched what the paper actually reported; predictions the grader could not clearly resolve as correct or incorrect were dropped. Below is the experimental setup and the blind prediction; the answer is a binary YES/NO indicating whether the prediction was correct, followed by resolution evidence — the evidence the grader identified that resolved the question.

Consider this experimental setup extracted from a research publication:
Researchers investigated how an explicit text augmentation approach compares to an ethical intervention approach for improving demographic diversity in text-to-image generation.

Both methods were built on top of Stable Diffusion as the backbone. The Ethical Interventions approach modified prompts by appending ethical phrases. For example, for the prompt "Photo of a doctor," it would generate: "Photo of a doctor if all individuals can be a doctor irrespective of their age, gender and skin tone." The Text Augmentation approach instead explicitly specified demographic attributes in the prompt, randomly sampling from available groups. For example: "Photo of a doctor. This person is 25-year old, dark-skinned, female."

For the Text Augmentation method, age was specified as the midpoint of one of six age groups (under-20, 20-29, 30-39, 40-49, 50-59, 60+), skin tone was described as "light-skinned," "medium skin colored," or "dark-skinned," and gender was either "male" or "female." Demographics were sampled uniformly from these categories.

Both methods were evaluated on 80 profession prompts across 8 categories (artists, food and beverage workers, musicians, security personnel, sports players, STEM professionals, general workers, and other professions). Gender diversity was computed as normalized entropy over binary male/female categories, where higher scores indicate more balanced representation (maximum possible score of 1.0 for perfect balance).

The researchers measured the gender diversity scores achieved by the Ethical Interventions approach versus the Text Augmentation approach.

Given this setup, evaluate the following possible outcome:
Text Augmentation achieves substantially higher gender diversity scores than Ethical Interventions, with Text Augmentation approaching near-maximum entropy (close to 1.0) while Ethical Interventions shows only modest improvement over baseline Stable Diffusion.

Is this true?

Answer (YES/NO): YES